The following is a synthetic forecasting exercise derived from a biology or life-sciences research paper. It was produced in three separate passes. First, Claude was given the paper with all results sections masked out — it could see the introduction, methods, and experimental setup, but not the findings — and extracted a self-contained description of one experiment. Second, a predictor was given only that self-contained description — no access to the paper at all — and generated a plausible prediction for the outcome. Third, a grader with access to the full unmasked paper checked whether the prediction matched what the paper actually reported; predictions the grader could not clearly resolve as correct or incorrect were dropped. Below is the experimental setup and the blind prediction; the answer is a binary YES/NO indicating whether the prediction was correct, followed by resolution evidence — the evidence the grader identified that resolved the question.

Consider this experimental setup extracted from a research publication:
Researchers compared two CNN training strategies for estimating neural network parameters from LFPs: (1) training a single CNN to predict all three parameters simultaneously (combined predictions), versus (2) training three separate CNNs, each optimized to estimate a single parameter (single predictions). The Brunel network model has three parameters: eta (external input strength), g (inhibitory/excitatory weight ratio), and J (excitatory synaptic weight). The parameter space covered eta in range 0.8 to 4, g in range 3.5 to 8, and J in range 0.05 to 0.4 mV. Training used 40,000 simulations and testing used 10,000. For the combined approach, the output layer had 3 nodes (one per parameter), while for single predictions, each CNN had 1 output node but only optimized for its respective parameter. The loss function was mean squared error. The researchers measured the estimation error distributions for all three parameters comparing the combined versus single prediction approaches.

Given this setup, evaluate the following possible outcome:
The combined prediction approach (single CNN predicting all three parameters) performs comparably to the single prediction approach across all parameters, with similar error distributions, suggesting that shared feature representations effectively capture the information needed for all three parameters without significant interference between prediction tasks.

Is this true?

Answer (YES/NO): NO